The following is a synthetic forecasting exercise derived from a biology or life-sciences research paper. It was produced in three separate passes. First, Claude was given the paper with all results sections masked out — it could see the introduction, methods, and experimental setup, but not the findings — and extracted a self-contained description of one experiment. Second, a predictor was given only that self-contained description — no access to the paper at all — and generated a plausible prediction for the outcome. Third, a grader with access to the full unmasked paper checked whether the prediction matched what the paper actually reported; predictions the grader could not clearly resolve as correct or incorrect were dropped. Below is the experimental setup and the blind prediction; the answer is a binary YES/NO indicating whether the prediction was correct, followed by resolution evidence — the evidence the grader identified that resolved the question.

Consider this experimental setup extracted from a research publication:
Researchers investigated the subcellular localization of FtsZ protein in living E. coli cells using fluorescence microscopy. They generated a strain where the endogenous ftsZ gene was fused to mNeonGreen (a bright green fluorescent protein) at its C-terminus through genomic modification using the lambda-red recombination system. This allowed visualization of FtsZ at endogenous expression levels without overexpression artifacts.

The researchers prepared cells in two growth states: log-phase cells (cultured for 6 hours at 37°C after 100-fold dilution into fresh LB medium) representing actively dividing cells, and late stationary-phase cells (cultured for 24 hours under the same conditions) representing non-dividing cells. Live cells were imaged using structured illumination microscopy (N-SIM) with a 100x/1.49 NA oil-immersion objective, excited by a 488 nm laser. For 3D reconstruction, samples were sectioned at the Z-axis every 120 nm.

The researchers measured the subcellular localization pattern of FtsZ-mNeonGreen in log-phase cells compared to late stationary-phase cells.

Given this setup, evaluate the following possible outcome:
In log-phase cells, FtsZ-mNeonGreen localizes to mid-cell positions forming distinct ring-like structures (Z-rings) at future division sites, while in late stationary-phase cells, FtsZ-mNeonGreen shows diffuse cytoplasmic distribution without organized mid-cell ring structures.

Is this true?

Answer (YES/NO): NO